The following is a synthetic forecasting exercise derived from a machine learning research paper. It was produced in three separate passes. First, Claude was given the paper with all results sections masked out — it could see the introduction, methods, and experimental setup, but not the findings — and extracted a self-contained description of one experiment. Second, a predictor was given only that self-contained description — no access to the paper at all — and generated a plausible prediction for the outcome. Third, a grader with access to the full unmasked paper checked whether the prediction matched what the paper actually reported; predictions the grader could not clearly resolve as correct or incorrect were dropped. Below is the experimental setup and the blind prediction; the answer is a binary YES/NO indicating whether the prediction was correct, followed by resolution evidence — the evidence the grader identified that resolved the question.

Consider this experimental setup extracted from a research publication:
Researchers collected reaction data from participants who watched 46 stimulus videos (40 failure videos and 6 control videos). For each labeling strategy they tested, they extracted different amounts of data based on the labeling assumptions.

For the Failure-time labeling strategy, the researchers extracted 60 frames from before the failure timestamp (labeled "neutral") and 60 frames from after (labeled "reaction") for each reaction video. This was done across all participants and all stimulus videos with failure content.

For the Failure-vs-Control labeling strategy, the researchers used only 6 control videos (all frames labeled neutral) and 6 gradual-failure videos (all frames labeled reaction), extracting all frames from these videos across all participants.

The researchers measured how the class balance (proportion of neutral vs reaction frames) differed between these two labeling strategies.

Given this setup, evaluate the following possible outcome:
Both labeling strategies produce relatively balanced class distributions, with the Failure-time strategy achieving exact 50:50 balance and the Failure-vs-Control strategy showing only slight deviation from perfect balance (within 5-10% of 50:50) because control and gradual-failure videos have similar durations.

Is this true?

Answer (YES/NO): NO